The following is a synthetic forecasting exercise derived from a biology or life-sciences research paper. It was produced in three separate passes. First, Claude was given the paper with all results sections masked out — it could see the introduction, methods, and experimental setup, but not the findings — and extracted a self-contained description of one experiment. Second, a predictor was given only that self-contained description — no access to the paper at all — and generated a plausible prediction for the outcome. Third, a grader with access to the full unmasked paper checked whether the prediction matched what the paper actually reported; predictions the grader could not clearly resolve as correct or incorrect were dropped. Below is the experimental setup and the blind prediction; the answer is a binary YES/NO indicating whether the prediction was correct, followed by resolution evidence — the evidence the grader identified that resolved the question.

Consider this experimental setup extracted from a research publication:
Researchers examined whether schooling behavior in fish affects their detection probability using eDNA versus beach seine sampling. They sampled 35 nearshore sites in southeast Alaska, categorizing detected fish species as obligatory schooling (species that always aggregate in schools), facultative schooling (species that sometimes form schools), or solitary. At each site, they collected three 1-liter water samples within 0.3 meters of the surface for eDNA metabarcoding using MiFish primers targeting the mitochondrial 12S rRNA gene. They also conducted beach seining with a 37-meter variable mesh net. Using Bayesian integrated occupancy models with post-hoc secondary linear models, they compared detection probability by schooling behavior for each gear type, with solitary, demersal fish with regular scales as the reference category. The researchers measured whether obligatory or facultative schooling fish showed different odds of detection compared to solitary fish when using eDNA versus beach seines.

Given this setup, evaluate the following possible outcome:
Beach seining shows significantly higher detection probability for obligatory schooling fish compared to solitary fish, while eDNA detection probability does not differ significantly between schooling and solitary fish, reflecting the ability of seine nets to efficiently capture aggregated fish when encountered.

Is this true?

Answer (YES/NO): NO